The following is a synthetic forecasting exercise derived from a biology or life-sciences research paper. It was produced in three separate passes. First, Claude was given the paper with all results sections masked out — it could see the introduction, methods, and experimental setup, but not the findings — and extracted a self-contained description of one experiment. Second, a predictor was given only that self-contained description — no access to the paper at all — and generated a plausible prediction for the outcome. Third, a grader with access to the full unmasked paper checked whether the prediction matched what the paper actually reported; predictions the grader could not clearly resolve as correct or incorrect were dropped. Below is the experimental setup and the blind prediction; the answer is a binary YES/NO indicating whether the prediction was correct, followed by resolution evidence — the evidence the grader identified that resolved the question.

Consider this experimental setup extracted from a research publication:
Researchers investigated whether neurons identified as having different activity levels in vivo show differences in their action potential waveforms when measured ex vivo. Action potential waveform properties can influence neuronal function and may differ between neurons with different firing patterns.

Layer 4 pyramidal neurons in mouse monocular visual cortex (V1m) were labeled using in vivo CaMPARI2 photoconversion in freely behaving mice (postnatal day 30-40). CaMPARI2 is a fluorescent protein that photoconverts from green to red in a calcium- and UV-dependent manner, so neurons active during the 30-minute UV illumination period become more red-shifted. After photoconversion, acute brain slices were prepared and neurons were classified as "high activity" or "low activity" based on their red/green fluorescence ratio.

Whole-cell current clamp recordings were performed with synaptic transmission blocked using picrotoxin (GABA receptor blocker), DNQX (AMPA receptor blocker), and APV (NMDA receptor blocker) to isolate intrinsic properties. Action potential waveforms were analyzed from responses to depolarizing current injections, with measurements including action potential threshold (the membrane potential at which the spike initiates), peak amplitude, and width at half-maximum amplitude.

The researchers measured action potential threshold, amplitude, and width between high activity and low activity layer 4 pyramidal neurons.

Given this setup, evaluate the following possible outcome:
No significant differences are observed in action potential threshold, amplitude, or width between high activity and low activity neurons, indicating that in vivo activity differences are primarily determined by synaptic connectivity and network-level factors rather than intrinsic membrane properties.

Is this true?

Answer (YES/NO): NO